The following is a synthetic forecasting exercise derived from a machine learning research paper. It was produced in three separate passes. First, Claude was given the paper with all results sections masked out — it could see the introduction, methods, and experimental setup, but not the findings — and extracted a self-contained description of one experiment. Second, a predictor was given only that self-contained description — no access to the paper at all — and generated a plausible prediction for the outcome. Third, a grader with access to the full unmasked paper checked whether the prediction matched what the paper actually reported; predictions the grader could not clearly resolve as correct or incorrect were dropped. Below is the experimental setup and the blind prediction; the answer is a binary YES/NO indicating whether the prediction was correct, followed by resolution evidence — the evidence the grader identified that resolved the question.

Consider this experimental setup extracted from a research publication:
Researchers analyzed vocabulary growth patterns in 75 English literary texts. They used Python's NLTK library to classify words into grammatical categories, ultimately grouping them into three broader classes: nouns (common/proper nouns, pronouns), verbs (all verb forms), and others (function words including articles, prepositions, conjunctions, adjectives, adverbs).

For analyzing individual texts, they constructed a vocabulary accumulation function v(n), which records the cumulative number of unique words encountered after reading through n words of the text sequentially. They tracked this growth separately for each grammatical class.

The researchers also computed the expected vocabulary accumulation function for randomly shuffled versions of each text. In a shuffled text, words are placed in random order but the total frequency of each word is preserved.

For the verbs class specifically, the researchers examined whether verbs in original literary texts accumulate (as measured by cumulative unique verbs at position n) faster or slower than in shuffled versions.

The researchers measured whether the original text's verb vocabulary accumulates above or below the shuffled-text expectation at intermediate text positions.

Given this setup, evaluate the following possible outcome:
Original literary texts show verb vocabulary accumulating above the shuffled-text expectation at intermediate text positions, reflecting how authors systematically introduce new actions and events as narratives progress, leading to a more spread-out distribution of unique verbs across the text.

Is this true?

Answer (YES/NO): NO